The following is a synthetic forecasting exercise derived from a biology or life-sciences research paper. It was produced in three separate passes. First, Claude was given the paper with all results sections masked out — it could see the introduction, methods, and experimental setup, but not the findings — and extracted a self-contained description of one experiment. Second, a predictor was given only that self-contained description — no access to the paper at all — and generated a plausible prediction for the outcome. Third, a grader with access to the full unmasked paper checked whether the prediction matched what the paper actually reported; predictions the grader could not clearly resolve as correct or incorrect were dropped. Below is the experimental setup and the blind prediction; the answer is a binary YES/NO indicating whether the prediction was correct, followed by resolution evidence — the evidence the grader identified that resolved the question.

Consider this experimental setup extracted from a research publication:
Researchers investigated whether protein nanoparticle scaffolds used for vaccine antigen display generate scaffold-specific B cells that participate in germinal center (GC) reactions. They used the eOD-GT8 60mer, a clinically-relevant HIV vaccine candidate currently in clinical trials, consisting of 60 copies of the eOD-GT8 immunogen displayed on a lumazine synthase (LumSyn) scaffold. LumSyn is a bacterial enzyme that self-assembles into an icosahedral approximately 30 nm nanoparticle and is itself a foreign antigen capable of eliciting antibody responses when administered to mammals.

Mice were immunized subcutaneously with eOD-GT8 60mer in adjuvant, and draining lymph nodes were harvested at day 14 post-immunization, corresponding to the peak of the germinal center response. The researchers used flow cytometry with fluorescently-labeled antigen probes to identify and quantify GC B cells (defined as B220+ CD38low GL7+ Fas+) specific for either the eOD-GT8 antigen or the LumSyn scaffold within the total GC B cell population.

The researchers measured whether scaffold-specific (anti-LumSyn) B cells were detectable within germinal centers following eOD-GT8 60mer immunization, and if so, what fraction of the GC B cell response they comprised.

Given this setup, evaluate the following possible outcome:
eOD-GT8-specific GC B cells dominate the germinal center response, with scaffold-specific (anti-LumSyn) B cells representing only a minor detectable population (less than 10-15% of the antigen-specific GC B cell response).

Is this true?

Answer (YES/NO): NO